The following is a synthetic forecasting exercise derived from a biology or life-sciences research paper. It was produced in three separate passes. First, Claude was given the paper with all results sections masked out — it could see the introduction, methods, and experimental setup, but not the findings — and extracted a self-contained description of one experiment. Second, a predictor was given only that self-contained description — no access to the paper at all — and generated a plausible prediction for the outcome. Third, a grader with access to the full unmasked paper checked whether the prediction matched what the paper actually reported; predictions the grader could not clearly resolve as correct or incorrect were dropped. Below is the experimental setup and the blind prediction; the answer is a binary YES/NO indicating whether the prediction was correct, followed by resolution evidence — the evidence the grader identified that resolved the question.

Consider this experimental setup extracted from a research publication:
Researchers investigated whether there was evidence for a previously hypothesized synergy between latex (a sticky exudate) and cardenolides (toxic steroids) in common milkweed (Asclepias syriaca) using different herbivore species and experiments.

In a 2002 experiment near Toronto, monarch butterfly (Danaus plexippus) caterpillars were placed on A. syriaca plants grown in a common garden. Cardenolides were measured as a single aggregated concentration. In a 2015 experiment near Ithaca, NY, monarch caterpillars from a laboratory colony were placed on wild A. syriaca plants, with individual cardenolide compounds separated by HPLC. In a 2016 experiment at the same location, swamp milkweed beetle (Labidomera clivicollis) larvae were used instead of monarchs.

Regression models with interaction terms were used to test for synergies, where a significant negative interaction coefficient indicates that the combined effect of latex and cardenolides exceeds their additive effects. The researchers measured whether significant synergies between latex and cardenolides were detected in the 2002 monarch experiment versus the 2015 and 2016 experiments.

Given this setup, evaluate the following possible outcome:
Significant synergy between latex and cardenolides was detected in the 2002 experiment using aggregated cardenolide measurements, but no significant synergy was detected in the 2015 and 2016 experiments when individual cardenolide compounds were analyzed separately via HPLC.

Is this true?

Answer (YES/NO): NO